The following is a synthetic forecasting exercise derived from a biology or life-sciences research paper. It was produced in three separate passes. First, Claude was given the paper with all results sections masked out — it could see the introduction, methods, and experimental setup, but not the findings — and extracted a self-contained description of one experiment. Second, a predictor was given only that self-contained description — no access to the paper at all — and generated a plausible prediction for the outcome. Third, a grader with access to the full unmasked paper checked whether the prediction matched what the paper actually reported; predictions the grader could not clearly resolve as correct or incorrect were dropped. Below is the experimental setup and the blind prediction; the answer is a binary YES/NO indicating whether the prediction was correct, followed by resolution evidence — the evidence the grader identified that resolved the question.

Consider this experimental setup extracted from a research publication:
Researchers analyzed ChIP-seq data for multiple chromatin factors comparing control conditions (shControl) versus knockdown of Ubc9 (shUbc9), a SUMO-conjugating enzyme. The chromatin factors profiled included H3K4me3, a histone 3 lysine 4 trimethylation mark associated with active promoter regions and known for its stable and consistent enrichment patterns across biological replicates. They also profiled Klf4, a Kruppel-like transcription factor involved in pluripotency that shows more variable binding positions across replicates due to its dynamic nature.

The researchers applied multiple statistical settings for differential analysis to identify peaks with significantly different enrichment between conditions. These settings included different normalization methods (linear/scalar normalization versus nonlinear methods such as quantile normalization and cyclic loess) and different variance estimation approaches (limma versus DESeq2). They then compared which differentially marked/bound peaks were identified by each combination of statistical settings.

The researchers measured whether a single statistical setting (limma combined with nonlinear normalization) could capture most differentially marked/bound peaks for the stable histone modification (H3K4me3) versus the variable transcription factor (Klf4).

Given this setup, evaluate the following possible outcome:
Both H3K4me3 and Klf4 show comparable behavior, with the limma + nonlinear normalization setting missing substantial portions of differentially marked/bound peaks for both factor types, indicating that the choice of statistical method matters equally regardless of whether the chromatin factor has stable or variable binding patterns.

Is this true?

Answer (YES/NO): NO